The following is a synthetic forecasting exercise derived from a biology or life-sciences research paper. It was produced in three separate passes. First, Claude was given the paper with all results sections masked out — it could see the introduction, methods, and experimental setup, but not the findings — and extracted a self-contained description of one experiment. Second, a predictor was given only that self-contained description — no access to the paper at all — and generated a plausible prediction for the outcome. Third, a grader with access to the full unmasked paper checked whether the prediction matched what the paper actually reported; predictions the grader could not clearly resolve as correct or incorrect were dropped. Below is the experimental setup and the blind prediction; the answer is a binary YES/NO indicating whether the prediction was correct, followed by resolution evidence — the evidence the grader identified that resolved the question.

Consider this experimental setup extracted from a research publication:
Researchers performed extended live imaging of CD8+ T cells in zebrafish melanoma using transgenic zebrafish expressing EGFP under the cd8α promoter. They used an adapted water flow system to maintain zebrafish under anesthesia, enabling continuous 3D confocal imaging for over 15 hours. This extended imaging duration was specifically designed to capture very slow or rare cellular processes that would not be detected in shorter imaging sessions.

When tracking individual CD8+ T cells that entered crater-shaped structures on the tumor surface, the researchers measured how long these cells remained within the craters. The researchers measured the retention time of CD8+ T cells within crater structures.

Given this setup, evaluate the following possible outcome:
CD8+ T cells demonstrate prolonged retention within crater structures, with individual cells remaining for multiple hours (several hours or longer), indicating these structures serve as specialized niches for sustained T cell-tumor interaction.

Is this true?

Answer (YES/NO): YES